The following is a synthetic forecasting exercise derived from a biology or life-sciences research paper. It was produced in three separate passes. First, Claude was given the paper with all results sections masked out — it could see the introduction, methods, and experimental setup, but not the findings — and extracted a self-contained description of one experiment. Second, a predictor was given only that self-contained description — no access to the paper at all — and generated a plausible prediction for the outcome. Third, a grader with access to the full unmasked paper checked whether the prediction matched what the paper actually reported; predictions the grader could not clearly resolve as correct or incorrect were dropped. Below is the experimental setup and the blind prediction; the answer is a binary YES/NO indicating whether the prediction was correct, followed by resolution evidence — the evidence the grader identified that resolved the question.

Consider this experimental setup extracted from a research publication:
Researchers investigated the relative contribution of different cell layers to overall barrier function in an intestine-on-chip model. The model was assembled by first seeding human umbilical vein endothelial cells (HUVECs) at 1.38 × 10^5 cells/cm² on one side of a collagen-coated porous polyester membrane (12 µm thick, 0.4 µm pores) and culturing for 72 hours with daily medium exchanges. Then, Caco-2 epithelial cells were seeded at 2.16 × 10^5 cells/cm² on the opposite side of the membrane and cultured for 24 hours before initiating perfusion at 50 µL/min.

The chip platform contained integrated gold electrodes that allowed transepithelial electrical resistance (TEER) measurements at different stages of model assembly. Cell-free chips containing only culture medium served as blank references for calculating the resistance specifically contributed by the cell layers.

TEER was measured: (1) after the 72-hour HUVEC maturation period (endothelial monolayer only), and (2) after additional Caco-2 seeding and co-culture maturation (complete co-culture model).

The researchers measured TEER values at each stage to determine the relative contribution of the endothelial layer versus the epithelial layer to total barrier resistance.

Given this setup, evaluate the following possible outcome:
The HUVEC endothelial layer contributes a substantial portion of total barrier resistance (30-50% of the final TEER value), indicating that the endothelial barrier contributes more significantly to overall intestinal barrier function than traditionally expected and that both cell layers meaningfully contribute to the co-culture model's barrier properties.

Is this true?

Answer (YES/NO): NO